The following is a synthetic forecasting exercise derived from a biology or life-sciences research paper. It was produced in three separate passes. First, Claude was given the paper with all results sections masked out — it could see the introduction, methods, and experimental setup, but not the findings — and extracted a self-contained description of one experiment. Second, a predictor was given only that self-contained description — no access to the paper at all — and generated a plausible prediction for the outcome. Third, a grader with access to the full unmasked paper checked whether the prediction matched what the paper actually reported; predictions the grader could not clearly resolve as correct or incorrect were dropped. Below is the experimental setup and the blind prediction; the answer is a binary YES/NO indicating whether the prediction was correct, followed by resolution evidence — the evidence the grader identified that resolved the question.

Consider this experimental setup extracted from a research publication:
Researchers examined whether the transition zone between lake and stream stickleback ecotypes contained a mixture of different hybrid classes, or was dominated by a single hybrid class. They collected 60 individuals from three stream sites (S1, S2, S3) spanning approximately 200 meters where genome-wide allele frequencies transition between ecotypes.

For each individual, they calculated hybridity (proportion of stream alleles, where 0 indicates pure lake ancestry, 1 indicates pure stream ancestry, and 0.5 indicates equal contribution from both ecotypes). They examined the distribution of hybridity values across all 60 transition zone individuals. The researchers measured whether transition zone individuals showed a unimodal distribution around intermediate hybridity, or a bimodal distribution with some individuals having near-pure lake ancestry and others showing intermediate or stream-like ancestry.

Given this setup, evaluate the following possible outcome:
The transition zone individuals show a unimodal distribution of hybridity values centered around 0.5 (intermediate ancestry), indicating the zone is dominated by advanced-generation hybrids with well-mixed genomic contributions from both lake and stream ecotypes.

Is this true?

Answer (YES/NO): NO